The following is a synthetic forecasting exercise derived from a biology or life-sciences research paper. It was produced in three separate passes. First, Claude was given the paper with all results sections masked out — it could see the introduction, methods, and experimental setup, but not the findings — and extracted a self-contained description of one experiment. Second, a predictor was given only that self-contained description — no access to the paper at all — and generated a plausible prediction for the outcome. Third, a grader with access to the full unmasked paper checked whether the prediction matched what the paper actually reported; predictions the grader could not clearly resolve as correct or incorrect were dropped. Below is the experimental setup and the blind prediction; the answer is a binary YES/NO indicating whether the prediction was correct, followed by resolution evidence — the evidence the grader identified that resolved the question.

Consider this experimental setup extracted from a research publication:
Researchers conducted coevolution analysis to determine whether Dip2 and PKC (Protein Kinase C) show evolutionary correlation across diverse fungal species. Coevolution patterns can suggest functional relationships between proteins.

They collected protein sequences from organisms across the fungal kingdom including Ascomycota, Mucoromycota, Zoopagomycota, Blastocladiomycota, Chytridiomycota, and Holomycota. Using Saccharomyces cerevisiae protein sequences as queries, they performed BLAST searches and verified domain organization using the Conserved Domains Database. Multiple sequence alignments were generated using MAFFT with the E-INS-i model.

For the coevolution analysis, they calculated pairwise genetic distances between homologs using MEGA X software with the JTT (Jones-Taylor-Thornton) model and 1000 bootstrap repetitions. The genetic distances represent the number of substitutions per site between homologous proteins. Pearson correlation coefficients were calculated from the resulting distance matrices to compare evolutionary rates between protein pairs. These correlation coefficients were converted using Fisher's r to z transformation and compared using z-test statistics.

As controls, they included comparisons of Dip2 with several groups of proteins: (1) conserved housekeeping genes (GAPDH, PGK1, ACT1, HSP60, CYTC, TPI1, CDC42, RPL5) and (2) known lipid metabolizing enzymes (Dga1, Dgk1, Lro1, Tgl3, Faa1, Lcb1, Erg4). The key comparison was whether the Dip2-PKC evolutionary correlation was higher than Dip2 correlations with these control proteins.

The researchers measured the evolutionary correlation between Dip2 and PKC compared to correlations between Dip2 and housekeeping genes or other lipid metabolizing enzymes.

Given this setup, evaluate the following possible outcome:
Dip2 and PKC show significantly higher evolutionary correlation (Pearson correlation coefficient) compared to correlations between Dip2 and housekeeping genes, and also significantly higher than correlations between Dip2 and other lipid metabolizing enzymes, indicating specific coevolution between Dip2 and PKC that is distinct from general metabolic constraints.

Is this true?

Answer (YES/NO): YES